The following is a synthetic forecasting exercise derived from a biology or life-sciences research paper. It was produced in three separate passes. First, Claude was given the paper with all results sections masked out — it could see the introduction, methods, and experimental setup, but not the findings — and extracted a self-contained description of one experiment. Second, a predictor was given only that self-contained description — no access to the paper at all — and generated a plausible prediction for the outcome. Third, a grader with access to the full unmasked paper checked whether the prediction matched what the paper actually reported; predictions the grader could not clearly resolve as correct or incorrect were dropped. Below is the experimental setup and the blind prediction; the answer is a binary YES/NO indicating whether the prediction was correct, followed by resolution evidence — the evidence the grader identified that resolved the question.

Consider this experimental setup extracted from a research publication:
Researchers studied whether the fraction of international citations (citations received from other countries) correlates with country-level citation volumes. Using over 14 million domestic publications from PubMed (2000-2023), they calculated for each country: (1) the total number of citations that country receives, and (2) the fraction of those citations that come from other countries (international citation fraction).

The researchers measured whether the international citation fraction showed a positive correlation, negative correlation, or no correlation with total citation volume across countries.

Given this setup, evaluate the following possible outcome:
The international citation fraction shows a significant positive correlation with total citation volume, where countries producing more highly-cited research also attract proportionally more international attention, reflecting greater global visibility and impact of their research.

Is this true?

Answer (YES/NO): NO